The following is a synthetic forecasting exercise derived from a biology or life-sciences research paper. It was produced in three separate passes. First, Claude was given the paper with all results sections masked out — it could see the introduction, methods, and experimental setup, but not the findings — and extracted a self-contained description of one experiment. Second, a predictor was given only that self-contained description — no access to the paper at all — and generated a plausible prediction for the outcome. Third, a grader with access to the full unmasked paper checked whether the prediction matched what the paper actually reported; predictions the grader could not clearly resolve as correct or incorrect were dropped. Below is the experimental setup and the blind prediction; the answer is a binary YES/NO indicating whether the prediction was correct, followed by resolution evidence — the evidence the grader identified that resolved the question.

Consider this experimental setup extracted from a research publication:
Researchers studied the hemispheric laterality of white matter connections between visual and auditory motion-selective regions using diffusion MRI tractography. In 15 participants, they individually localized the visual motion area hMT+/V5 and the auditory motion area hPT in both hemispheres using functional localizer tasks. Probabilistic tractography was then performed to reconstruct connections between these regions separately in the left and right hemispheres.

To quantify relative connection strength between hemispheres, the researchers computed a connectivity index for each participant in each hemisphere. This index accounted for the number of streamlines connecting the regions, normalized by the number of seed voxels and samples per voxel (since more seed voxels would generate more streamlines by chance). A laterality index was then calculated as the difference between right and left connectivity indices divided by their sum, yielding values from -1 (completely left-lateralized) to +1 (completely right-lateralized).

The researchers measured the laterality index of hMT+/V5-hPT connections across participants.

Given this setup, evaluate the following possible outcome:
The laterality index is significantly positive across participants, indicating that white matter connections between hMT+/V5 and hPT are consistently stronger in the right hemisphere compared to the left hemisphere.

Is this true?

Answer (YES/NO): NO